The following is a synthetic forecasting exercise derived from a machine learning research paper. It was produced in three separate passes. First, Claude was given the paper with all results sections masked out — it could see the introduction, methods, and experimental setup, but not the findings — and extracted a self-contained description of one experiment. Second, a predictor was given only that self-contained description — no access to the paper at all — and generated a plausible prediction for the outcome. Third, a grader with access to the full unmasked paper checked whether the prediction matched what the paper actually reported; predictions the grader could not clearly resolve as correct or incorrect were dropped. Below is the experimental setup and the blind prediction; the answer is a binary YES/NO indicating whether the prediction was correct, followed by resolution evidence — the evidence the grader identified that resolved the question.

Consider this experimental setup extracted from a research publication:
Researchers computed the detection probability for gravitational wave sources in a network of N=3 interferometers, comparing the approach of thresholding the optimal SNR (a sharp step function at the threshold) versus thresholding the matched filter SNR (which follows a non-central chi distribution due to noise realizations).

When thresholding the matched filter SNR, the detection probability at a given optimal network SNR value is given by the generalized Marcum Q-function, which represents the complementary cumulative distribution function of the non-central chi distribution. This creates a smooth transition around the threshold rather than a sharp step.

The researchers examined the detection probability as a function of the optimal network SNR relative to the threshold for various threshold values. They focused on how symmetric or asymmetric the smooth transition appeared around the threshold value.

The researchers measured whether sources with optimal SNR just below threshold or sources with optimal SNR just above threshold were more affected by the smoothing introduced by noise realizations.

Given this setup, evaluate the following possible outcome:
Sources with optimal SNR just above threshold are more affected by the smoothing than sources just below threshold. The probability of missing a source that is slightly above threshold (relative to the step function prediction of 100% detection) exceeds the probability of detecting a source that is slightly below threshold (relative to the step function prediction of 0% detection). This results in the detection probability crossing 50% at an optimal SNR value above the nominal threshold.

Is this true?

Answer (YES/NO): NO